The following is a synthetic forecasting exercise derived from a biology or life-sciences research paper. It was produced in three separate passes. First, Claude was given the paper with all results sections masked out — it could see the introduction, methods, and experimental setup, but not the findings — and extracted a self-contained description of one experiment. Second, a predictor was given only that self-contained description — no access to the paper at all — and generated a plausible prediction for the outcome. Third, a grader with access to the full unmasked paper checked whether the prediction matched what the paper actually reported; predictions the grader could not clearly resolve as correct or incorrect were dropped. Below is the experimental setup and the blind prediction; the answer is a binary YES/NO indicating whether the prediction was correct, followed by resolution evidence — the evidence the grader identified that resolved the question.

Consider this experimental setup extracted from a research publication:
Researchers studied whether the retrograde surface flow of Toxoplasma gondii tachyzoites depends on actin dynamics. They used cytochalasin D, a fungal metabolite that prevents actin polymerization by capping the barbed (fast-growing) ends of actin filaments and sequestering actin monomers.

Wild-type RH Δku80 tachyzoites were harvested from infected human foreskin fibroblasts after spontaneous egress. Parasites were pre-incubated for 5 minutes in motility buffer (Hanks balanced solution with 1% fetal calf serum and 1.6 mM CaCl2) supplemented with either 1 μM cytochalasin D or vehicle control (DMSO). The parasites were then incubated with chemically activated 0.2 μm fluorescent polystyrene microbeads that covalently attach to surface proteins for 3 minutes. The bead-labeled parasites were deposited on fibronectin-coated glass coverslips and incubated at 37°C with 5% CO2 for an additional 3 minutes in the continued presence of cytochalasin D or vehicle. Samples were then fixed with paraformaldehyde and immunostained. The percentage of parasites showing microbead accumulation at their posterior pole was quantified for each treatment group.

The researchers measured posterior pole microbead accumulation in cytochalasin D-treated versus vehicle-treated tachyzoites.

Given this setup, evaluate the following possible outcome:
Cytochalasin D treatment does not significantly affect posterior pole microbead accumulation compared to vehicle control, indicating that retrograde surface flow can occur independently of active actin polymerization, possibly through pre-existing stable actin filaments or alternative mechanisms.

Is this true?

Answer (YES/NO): NO